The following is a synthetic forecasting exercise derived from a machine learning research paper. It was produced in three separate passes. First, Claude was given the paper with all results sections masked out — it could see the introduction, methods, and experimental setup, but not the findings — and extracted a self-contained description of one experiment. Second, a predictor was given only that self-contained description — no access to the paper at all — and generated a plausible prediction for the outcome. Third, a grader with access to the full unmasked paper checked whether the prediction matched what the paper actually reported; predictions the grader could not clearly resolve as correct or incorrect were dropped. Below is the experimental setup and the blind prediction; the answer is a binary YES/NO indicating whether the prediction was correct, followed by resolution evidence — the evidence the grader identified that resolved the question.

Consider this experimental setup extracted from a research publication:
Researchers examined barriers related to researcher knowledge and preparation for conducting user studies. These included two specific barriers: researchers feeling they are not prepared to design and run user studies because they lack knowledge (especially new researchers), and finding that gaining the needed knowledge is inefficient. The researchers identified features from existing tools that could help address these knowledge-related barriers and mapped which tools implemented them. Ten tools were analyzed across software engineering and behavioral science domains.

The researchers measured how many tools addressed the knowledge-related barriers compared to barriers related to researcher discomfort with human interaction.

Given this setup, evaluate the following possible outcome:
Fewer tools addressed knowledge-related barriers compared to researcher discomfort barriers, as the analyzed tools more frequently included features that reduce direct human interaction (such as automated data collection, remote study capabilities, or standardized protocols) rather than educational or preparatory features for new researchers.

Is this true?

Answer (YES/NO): YES